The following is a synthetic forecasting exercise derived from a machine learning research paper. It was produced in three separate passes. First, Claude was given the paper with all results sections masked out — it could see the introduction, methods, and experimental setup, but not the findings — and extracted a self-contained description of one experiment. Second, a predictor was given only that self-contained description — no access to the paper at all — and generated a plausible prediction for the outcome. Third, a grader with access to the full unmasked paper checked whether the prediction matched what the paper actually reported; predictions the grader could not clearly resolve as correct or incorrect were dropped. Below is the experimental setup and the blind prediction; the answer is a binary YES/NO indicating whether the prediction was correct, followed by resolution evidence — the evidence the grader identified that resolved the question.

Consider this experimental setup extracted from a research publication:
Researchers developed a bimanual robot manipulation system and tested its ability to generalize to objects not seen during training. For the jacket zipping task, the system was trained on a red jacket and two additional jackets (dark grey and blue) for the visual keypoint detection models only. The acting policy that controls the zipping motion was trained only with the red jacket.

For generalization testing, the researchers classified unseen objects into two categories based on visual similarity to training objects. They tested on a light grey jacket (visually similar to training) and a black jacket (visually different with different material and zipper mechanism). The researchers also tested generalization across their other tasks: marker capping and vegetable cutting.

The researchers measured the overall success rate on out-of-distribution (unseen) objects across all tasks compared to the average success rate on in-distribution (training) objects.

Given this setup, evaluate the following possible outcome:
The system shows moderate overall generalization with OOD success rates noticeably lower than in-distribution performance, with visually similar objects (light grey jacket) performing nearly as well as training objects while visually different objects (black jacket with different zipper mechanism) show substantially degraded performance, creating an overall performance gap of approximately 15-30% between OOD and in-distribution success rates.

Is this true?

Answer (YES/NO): YES